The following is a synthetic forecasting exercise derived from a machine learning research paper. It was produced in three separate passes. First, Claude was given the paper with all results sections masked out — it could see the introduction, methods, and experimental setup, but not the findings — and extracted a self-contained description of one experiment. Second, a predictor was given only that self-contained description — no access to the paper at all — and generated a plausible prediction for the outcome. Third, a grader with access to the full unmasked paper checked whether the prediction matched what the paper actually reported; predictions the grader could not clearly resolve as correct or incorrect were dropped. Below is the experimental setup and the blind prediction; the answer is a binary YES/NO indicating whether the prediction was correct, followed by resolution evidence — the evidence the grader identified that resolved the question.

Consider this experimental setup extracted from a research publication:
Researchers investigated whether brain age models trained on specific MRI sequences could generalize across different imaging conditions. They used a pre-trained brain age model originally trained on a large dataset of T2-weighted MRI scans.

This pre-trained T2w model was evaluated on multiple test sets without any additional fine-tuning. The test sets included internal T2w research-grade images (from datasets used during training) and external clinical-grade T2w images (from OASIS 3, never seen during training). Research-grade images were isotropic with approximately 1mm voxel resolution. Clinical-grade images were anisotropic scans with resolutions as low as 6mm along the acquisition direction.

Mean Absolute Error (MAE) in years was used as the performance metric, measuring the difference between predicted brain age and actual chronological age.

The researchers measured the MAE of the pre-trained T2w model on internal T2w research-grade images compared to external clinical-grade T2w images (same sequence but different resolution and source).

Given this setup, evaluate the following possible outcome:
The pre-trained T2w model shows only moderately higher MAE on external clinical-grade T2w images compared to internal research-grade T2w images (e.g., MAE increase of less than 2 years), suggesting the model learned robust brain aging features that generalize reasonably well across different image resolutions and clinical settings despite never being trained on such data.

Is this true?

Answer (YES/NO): NO